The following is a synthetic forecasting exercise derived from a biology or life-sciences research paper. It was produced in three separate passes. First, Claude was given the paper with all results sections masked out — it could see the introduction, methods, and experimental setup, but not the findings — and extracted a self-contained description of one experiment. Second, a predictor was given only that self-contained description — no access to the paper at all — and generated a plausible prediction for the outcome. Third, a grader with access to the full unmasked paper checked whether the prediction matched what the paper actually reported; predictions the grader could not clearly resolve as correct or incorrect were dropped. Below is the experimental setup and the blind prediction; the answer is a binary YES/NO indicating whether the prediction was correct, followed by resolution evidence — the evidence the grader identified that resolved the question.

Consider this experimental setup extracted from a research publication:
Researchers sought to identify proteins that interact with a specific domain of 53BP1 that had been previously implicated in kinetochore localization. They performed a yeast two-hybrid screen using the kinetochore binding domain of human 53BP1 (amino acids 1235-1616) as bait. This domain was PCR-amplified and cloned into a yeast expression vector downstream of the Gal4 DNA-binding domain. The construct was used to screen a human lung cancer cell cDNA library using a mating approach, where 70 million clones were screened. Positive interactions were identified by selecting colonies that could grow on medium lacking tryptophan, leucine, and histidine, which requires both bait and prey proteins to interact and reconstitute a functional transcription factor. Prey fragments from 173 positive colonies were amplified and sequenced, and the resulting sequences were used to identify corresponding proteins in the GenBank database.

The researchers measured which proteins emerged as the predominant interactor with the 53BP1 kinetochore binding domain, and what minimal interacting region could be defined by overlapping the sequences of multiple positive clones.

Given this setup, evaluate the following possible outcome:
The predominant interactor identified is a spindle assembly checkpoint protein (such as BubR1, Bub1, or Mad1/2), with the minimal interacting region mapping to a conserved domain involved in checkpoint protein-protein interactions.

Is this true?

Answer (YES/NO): NO